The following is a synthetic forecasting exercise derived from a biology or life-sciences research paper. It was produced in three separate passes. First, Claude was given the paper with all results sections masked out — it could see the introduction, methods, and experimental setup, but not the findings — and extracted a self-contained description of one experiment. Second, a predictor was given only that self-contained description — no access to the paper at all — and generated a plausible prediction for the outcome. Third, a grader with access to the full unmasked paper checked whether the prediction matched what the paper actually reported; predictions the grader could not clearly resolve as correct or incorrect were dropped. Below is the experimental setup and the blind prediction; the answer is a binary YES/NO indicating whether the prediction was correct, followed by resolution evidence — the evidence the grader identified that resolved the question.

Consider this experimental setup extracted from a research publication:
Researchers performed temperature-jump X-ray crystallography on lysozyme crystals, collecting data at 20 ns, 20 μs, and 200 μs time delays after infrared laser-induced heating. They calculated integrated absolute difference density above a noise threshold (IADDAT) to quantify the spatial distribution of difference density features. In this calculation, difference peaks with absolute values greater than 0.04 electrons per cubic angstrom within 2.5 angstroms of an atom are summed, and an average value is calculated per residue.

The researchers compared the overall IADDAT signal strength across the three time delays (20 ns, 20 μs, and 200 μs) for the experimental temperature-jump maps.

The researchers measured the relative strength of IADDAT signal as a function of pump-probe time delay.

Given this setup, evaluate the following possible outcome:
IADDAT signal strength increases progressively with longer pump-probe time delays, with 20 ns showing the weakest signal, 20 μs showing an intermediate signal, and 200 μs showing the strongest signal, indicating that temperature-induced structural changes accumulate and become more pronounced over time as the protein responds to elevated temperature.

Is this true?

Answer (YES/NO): NO